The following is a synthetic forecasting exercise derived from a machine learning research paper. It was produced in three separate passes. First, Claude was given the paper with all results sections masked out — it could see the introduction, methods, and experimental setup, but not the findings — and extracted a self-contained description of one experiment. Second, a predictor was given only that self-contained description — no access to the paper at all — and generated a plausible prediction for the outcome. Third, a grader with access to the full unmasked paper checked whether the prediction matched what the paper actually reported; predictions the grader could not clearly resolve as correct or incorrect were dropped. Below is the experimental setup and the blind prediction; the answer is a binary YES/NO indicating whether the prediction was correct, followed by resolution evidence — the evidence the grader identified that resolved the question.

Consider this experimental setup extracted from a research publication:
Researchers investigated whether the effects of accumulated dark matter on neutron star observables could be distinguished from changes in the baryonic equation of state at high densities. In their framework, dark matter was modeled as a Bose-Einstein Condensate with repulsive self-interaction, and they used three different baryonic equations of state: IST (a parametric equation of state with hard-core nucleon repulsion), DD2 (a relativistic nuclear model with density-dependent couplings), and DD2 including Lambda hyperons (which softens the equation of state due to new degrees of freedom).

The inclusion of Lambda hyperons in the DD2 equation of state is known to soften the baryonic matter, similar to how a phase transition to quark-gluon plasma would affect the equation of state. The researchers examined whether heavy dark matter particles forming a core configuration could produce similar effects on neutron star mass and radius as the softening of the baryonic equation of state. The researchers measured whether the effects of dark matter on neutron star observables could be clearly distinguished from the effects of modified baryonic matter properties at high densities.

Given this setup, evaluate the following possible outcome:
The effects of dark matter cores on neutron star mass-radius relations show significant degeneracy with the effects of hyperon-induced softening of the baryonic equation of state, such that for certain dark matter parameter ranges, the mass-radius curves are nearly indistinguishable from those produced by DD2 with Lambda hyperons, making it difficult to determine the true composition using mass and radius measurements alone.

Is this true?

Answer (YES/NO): YES